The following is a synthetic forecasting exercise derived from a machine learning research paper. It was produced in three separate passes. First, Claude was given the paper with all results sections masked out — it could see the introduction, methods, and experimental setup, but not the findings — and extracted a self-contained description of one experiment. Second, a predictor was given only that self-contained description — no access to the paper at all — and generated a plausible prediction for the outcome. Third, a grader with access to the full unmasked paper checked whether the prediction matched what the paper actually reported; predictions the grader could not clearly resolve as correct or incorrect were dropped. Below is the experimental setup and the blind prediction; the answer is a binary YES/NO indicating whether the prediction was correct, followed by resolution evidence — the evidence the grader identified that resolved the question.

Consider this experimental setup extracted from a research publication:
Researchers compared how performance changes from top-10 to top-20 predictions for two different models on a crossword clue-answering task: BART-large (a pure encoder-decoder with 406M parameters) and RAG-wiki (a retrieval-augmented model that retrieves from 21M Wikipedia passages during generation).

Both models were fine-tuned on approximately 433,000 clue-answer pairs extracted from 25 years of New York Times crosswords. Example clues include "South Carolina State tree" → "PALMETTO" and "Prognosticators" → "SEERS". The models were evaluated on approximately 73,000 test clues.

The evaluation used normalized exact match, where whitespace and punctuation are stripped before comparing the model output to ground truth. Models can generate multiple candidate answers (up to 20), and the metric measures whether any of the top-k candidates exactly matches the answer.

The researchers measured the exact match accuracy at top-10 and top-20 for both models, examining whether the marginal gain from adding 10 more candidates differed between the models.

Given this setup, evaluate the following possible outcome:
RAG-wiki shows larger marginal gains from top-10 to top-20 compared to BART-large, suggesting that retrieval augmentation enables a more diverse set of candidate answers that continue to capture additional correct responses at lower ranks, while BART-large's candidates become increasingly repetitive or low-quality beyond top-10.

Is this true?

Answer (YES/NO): NO